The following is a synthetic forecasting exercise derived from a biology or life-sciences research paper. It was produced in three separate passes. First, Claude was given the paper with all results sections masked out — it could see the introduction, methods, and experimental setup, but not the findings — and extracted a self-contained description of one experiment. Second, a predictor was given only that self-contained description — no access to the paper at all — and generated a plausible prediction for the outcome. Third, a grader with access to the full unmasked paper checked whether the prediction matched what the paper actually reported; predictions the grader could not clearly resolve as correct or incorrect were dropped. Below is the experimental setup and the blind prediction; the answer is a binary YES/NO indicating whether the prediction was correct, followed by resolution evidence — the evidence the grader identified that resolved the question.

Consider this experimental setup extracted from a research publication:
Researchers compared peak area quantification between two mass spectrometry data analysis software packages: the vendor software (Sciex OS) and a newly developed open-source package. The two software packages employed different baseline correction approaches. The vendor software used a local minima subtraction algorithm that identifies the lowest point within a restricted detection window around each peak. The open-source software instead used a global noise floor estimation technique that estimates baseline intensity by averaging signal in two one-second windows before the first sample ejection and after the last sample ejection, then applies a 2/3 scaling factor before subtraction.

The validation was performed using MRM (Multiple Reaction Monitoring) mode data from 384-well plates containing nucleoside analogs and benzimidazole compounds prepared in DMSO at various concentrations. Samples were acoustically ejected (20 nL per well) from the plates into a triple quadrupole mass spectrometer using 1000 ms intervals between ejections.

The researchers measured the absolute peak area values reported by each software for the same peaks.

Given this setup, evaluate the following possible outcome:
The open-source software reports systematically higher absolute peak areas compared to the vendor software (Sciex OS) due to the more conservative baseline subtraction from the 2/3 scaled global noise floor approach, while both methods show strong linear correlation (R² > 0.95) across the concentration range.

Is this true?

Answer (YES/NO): NO